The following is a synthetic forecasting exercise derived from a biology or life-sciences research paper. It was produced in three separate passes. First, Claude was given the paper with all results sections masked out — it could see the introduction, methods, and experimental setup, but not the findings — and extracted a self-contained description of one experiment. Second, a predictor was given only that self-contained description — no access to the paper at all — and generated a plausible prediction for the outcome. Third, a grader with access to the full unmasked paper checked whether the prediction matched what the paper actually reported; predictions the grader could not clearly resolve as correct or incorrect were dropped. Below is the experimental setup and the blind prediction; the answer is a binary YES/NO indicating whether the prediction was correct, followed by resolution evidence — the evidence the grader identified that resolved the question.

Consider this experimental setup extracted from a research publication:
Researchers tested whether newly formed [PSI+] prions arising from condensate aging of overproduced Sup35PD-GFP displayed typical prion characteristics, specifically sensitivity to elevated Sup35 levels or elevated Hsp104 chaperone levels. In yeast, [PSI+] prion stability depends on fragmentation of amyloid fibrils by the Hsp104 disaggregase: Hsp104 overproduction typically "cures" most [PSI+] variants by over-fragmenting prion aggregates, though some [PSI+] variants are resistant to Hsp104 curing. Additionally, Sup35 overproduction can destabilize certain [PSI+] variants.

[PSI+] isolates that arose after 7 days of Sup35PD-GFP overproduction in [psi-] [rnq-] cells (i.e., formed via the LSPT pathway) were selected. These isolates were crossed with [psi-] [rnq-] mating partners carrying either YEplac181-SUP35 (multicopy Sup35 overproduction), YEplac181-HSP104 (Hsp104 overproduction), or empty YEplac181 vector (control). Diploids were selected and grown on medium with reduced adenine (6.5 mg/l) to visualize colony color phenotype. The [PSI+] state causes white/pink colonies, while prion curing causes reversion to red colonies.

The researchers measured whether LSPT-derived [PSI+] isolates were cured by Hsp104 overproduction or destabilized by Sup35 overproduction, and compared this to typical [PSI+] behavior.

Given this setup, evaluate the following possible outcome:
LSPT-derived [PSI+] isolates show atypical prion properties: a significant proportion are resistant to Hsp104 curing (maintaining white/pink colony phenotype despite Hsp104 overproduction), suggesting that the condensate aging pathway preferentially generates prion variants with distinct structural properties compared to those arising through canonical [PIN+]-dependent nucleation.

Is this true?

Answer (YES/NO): YES